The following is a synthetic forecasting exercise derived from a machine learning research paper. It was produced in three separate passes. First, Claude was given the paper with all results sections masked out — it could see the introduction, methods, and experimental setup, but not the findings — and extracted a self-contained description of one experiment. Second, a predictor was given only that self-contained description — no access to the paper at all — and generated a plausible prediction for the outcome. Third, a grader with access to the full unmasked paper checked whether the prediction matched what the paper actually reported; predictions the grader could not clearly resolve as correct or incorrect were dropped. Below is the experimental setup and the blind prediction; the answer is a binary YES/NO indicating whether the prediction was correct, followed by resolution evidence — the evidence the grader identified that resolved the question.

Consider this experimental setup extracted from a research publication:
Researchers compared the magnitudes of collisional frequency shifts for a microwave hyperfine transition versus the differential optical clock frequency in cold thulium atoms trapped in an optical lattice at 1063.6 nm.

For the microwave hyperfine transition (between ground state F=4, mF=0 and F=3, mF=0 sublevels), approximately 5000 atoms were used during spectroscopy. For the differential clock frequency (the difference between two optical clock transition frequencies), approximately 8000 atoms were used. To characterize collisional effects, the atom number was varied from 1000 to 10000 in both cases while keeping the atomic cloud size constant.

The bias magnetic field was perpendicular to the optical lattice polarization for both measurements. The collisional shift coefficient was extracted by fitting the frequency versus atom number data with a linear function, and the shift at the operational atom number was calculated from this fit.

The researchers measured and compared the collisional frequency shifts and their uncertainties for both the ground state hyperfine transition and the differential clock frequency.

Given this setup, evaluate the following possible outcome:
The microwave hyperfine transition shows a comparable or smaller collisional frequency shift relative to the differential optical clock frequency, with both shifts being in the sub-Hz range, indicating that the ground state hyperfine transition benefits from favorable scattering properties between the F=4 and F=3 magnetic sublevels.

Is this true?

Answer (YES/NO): NO